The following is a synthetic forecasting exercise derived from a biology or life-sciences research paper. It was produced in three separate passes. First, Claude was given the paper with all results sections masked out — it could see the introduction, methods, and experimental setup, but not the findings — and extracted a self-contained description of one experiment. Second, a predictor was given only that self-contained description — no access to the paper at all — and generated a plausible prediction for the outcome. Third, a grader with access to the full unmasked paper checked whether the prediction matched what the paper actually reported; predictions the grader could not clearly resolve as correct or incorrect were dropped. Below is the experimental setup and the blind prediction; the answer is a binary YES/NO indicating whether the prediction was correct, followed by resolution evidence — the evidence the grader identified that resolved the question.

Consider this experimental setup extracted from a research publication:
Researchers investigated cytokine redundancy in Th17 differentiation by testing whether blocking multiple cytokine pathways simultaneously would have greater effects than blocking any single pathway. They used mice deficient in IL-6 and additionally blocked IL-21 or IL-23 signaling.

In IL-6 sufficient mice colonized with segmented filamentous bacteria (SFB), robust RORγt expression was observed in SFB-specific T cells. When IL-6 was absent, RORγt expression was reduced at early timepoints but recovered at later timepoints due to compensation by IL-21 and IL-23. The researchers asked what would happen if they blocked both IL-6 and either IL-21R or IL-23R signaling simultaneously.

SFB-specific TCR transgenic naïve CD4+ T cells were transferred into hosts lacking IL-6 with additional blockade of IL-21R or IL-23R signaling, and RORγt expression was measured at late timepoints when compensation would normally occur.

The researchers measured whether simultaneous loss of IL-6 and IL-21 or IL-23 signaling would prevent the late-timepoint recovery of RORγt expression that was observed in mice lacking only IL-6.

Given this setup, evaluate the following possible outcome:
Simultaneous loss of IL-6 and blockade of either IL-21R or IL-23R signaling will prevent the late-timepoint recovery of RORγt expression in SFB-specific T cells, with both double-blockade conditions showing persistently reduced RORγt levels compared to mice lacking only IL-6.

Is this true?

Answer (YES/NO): YES